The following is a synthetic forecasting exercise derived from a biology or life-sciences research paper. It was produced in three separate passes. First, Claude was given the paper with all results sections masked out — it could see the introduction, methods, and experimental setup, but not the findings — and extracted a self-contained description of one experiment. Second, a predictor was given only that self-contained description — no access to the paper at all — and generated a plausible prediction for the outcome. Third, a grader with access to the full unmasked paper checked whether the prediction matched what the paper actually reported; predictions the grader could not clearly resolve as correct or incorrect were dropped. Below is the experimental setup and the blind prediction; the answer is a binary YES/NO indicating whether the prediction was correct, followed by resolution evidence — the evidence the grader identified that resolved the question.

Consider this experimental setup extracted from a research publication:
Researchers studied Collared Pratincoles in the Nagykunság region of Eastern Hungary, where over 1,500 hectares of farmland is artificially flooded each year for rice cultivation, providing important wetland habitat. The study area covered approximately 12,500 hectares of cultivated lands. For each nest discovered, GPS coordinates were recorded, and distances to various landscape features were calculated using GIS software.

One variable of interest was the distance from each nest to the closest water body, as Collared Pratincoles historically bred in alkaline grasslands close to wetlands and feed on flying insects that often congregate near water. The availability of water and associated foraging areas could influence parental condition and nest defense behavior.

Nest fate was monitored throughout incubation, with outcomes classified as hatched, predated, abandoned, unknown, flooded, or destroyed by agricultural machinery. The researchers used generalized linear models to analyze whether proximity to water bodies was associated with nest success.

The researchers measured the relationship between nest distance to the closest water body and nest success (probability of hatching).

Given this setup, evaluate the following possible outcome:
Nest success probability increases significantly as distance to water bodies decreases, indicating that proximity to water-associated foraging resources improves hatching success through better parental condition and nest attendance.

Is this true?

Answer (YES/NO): NO